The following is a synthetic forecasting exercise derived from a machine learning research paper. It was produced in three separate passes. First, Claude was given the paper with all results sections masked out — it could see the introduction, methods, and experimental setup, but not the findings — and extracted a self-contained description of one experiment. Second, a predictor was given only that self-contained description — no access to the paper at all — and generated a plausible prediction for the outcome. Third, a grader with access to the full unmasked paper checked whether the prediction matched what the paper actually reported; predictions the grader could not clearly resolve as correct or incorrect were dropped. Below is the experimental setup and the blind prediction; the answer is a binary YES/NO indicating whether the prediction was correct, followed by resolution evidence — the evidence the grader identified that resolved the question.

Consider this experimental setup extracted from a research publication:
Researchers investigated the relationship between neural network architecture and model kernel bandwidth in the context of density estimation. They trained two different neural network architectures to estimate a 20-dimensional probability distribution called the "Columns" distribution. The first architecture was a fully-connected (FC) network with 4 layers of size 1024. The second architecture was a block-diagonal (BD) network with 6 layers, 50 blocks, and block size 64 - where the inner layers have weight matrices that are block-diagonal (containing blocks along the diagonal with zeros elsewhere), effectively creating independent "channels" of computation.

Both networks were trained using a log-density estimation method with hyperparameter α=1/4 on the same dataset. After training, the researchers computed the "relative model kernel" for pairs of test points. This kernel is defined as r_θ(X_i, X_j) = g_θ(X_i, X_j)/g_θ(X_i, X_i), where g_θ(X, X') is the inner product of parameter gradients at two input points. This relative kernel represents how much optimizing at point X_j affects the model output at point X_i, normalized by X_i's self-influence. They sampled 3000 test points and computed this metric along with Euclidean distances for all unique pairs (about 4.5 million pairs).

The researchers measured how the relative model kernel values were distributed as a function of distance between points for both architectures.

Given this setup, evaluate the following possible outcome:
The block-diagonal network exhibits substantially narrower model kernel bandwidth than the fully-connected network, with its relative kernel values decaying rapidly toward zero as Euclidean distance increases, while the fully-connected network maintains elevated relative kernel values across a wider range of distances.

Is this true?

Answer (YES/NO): YES